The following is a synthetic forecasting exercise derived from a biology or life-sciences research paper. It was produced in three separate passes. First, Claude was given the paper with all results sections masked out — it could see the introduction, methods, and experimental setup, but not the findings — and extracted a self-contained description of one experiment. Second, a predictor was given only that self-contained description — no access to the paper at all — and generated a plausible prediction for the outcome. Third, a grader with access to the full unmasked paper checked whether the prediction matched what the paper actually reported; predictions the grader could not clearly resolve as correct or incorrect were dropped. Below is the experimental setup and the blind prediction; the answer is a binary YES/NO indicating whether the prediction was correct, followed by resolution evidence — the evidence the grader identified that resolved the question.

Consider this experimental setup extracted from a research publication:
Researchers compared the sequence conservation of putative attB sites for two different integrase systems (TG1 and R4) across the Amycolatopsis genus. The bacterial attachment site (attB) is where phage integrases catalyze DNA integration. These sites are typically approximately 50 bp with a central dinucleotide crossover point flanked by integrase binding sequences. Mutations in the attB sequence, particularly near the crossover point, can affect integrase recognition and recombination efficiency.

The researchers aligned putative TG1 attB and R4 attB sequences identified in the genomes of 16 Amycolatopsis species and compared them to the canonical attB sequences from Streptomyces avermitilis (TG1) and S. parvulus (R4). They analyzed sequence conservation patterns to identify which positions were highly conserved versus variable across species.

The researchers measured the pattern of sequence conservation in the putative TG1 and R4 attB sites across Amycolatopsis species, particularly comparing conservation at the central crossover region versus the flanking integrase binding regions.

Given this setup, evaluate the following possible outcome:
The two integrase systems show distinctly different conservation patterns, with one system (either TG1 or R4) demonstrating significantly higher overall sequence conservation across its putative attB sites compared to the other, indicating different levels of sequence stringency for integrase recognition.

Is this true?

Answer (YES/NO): NO